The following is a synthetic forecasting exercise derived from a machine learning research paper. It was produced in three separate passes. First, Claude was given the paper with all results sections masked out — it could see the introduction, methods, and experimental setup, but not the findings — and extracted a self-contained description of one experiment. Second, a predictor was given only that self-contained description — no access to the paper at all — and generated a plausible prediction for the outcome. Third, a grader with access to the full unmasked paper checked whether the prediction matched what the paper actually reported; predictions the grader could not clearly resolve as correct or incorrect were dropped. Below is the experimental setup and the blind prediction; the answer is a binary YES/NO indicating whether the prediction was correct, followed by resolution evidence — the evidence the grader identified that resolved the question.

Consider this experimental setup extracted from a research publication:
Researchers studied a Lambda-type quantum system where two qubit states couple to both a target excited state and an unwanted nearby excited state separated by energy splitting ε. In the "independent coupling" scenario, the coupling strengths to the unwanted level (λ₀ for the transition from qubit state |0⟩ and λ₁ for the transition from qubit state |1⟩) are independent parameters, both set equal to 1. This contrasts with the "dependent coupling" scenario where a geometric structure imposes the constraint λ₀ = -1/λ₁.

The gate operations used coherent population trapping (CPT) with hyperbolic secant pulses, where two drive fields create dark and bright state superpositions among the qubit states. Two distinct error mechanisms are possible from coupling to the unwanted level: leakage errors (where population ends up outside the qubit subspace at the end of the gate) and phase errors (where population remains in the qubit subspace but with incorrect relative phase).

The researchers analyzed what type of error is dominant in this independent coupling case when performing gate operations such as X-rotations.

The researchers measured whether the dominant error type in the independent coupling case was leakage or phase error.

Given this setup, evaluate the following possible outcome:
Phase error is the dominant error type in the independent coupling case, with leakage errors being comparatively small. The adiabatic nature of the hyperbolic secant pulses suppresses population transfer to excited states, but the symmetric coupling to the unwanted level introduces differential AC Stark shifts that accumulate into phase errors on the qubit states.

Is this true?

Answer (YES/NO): NO